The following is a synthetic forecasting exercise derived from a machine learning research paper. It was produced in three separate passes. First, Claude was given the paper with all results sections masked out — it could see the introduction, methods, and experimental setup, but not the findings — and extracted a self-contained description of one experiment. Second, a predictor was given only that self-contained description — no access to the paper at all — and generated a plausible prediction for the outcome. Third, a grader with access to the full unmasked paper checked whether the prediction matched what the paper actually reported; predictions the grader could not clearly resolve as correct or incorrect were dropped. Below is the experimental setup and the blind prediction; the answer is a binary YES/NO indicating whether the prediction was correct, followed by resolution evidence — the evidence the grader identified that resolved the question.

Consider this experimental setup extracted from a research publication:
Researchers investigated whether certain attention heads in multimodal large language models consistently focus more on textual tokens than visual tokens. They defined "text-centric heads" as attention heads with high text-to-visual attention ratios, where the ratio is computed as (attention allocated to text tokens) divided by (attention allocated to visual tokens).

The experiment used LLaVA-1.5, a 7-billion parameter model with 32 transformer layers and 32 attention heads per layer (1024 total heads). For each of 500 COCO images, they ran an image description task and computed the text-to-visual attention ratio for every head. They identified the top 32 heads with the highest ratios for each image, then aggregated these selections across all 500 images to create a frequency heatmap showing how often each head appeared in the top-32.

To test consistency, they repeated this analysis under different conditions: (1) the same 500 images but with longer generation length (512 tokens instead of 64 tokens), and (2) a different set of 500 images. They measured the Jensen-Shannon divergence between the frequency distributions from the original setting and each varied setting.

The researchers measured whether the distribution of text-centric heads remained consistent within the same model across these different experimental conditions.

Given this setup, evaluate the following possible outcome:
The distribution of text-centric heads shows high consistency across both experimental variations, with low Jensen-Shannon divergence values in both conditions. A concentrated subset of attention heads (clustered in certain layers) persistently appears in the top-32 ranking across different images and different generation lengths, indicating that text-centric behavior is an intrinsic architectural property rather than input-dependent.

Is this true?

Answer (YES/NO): YES